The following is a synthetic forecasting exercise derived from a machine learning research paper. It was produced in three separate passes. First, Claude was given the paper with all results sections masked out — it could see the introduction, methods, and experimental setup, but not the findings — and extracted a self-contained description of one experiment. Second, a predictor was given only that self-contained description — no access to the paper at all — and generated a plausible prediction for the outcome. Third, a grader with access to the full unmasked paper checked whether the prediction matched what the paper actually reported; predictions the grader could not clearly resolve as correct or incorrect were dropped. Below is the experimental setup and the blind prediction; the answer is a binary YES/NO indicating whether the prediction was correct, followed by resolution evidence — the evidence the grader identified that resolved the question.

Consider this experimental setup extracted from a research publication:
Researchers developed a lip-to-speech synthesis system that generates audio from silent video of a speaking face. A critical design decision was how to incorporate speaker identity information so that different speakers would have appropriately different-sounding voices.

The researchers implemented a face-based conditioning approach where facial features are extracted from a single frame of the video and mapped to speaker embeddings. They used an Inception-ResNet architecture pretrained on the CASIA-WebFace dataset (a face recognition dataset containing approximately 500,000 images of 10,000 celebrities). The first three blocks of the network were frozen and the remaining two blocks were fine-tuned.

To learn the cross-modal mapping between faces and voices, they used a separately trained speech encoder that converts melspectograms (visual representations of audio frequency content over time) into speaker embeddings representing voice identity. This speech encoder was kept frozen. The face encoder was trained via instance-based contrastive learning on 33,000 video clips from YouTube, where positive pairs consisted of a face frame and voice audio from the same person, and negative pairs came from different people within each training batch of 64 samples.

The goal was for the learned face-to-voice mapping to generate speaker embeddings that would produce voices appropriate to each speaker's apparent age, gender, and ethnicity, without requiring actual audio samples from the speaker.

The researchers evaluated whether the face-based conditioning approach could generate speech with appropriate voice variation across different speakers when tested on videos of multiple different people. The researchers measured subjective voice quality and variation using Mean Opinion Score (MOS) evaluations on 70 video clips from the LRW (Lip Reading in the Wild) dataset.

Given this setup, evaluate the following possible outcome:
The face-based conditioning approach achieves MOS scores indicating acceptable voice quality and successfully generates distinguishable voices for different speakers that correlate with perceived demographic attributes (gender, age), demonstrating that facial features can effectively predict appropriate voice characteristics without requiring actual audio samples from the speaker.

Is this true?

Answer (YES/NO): NO